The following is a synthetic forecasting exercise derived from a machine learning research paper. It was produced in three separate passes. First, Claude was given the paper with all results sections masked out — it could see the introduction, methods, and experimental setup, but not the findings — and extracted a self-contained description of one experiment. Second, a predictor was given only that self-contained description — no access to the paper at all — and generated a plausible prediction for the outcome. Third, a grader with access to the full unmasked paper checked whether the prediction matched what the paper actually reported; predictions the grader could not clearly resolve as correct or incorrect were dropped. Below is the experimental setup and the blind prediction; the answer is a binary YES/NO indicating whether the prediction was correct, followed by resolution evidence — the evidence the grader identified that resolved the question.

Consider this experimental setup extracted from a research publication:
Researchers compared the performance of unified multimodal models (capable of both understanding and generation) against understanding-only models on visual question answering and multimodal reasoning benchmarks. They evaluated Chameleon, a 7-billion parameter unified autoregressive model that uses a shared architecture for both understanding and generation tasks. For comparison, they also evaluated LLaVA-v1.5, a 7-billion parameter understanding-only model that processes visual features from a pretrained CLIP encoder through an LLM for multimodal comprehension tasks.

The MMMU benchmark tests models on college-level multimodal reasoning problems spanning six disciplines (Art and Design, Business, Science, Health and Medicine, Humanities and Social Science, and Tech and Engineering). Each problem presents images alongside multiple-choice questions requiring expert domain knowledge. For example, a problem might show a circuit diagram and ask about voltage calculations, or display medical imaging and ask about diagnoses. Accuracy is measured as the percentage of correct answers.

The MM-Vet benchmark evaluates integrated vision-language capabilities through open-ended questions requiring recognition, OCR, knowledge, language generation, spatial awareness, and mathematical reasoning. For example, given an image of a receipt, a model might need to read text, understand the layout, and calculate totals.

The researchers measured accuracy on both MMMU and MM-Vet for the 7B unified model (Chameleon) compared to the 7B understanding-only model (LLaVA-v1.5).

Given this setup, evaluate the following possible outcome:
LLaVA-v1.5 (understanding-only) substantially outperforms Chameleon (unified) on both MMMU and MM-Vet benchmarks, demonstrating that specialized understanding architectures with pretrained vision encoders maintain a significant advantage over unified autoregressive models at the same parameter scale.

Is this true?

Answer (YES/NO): YES